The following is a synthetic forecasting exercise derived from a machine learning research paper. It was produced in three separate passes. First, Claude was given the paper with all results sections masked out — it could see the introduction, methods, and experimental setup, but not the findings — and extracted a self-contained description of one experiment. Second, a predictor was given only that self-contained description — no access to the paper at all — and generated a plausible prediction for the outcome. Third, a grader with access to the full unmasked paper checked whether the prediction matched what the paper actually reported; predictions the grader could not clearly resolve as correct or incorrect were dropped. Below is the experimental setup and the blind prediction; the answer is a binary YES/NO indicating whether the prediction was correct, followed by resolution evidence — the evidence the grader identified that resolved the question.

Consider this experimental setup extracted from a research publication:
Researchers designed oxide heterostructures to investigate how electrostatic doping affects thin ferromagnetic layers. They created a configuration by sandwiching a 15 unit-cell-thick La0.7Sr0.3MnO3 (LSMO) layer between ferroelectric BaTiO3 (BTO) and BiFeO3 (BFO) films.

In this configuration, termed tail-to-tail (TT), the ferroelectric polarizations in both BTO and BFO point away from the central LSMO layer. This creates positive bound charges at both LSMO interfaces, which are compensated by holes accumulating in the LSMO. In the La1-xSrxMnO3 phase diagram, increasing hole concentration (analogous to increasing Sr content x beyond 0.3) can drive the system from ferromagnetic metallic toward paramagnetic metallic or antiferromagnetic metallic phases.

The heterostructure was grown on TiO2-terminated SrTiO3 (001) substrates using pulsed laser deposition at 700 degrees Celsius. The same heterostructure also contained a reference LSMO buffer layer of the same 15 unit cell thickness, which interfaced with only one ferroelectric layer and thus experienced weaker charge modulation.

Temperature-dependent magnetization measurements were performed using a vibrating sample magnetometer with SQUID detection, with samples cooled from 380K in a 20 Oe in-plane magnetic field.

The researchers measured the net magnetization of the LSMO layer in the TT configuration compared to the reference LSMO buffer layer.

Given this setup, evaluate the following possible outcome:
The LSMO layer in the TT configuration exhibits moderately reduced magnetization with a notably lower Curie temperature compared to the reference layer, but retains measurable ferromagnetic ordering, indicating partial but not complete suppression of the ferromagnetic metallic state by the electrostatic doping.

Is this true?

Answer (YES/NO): NO